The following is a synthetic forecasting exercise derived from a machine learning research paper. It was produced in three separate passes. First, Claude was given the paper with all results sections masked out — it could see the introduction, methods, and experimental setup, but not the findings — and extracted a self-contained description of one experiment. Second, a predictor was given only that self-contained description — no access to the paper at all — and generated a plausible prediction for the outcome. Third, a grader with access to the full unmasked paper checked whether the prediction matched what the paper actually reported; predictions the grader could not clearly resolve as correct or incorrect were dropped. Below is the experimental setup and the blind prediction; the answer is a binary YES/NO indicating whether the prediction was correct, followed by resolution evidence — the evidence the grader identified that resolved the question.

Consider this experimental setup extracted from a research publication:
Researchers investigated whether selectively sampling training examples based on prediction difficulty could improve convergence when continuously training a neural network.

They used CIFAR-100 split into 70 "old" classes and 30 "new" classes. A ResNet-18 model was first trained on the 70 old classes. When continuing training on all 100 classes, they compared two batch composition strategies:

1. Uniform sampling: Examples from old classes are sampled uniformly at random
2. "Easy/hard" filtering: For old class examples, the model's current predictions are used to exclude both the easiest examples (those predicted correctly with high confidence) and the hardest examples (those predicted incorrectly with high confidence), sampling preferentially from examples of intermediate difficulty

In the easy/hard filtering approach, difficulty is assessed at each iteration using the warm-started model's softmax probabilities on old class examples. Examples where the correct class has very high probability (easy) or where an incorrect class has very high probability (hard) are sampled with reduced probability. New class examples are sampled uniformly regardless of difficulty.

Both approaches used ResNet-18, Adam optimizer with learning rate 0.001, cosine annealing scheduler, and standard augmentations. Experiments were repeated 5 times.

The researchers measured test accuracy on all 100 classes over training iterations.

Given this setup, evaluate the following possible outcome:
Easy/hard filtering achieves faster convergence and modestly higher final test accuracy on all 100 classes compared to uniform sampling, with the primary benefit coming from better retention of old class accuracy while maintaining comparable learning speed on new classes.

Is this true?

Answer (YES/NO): NO